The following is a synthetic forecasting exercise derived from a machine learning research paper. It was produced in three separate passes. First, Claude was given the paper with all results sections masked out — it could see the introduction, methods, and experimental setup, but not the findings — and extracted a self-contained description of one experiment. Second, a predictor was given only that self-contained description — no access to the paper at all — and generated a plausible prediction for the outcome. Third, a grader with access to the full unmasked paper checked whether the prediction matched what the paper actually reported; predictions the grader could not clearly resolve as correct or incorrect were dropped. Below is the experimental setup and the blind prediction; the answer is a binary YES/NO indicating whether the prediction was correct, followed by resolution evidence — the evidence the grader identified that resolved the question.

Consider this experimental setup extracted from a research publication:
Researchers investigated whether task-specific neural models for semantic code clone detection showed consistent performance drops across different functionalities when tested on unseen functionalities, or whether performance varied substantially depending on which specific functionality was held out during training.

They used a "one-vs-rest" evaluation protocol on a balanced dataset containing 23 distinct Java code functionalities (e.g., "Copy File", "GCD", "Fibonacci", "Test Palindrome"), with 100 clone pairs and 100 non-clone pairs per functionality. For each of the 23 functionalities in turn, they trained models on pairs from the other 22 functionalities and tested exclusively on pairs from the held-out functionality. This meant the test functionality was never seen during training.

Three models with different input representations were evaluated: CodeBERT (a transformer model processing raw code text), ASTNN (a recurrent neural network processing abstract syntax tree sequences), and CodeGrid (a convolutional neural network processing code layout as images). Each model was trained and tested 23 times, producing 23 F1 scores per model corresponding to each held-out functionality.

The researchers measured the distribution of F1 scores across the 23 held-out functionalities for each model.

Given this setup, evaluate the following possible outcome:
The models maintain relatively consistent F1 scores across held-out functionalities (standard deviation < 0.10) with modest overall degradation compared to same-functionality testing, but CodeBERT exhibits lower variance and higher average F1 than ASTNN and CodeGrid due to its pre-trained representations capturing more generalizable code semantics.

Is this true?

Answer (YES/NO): NO